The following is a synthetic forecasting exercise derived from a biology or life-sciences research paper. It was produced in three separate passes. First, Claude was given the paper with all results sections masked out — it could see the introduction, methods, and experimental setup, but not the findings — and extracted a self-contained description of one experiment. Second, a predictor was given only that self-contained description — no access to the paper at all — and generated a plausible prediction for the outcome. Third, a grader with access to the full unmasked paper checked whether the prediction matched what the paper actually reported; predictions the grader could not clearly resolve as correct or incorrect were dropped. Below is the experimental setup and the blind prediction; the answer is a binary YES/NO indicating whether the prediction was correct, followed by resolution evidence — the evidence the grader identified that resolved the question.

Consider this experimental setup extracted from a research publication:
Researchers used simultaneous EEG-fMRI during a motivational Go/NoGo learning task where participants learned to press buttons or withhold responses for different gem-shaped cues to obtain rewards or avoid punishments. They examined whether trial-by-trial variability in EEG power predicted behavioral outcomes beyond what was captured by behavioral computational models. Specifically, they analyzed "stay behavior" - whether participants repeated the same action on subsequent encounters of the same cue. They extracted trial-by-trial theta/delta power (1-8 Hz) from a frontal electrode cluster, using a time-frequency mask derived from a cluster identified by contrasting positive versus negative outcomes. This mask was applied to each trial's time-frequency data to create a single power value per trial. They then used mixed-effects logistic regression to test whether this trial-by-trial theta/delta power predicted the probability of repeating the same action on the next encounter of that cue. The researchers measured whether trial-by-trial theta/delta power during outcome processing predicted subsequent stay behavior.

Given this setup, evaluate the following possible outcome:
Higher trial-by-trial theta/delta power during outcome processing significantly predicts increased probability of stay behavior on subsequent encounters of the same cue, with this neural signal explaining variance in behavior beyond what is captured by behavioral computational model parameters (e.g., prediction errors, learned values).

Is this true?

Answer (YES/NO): NO